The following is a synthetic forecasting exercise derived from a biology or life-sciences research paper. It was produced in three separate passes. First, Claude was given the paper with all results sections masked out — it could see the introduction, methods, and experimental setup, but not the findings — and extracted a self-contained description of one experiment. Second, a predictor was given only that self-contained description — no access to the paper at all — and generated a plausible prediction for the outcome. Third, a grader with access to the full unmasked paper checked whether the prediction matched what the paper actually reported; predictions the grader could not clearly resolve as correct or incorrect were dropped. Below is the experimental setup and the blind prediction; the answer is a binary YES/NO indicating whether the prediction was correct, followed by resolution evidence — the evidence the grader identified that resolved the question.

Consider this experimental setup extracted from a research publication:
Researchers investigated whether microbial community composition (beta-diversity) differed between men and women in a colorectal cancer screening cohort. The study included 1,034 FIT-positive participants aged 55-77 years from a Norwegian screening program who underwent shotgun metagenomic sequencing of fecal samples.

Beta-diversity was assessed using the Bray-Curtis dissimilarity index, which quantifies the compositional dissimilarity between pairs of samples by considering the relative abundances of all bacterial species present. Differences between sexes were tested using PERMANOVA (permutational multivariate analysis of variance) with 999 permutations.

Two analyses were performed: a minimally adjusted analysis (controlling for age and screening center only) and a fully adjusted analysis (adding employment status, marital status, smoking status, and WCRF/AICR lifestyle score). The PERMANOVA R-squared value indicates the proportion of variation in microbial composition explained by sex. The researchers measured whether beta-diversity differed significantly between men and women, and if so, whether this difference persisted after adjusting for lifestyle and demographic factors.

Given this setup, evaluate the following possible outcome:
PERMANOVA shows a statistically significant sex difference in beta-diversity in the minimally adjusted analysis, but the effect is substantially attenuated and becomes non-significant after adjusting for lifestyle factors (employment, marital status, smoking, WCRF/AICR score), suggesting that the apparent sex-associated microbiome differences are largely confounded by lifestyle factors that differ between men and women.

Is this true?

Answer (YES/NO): NO